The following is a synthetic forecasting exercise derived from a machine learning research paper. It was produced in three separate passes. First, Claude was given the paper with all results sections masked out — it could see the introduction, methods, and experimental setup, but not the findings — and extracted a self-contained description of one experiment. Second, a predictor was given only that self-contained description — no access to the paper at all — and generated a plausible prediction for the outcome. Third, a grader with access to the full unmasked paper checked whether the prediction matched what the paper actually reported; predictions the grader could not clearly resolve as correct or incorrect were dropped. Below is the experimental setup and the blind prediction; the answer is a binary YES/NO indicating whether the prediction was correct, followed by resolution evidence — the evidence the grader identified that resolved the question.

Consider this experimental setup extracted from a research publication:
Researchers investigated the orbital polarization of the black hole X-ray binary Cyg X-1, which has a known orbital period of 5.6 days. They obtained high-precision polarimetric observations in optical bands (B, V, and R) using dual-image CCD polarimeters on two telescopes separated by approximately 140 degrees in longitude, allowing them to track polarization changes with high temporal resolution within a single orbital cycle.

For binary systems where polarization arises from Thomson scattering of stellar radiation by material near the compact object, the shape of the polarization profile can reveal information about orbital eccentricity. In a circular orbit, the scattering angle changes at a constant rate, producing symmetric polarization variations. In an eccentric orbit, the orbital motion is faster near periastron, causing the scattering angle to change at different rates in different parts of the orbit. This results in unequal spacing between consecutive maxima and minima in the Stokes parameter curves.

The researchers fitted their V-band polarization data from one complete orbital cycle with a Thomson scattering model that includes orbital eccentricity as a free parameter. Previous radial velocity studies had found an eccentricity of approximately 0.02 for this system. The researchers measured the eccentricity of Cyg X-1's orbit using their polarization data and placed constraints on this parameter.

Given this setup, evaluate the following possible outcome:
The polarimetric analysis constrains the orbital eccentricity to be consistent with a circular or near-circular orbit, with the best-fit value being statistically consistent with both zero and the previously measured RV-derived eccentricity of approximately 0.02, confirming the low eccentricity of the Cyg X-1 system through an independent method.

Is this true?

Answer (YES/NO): NO